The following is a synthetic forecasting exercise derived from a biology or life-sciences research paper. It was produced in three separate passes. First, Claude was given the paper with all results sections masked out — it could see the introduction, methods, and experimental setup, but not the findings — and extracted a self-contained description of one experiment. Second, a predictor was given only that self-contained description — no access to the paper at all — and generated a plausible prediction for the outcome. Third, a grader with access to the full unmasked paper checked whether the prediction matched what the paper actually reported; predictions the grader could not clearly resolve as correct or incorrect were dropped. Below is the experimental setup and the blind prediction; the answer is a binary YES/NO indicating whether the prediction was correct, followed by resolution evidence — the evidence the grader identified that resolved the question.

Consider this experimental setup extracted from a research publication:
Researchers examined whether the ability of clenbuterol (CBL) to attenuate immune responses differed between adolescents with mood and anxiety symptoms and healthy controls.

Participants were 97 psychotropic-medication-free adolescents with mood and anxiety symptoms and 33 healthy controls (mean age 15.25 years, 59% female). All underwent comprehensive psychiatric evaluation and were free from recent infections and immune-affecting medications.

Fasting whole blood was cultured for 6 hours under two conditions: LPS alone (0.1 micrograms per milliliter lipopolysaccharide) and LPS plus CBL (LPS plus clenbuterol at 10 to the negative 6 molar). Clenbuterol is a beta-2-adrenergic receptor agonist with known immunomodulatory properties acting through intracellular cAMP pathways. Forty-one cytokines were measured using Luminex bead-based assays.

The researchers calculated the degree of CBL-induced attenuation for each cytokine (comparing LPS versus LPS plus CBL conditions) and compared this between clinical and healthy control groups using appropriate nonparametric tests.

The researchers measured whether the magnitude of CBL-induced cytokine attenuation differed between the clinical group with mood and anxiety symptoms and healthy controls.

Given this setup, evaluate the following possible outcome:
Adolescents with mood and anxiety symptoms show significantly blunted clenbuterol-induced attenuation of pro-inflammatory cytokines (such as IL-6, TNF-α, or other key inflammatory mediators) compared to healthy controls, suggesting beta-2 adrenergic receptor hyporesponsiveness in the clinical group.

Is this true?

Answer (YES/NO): NO